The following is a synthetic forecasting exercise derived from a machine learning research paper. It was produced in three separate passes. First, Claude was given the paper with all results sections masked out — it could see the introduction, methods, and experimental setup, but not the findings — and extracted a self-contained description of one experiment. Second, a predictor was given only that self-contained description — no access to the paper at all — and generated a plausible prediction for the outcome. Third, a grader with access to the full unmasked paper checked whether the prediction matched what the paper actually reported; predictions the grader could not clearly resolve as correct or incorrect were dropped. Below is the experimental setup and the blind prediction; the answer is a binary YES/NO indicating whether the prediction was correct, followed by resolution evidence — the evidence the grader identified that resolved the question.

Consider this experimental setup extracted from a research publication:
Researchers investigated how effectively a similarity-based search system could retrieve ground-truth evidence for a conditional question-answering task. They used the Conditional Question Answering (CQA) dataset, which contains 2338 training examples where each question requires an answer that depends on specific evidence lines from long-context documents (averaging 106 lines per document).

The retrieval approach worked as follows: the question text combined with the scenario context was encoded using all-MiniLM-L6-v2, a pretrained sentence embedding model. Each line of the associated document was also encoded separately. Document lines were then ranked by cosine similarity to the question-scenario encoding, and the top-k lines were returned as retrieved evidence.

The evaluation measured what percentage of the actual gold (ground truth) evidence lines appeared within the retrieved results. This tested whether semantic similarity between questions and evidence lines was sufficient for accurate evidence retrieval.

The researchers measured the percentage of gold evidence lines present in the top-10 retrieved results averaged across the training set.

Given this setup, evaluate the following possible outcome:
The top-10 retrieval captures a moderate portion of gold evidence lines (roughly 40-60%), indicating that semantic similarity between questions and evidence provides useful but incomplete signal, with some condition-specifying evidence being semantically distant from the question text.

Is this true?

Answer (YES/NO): NO